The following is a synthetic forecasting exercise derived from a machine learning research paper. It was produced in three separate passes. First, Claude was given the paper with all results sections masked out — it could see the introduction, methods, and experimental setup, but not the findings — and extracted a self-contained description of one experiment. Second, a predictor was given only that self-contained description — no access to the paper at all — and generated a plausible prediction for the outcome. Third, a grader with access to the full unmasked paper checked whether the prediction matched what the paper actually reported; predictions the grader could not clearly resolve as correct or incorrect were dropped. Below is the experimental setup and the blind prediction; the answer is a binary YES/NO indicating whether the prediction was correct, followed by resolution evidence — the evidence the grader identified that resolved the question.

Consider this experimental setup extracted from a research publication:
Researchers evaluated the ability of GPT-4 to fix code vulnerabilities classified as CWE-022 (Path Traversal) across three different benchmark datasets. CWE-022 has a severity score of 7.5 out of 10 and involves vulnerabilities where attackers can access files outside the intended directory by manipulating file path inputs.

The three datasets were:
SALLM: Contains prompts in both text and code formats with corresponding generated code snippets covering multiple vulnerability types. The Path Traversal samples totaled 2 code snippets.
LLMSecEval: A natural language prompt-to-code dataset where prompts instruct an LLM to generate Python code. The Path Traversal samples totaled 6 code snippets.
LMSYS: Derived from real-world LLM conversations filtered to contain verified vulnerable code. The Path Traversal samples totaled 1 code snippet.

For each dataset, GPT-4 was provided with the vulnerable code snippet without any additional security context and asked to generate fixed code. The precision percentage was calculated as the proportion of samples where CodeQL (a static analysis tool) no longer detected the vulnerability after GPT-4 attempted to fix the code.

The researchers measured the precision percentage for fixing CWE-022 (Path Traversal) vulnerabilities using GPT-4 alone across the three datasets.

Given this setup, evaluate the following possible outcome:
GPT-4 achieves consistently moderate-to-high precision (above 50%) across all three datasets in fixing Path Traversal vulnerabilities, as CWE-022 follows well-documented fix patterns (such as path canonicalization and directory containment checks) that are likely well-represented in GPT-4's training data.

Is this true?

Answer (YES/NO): NO